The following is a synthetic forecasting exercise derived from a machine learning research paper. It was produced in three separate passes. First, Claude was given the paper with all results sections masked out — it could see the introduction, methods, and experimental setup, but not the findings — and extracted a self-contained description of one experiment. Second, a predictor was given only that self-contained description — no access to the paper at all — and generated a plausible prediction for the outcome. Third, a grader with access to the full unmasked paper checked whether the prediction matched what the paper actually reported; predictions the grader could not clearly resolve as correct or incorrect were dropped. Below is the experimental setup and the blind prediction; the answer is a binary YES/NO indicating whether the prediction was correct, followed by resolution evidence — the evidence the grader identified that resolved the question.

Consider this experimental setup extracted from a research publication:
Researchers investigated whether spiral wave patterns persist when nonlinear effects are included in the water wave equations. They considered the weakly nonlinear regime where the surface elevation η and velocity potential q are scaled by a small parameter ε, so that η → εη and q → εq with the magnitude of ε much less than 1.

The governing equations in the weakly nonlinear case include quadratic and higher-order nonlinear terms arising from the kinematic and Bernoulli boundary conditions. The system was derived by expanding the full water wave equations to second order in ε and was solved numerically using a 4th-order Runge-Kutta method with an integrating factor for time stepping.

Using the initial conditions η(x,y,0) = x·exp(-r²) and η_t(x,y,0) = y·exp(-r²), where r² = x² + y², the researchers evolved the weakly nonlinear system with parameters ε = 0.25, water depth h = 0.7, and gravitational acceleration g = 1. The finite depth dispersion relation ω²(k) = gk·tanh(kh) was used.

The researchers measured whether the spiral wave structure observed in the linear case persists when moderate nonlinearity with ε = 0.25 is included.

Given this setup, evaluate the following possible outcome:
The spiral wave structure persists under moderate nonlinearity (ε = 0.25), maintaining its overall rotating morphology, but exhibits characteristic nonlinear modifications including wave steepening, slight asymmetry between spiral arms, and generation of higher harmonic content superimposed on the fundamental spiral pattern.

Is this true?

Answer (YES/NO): NO